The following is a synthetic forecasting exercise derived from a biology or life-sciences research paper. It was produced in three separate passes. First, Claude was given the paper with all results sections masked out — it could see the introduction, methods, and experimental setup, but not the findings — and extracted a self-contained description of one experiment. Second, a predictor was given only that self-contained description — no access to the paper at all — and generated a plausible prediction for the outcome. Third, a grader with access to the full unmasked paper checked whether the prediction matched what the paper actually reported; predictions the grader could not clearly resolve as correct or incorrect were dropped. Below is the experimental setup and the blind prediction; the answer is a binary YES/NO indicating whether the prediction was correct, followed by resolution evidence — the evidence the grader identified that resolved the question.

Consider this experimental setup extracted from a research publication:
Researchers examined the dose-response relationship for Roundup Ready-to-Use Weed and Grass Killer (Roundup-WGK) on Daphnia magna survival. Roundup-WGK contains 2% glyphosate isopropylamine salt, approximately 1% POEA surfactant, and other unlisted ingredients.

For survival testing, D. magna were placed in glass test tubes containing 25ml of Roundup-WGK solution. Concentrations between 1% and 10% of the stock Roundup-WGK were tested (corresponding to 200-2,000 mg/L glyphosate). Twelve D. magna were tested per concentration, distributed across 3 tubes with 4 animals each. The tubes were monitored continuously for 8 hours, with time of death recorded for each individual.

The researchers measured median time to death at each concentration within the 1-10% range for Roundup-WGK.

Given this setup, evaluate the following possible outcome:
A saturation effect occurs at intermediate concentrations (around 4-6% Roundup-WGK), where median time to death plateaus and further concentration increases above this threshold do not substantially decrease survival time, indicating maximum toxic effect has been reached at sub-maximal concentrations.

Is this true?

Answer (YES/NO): NO